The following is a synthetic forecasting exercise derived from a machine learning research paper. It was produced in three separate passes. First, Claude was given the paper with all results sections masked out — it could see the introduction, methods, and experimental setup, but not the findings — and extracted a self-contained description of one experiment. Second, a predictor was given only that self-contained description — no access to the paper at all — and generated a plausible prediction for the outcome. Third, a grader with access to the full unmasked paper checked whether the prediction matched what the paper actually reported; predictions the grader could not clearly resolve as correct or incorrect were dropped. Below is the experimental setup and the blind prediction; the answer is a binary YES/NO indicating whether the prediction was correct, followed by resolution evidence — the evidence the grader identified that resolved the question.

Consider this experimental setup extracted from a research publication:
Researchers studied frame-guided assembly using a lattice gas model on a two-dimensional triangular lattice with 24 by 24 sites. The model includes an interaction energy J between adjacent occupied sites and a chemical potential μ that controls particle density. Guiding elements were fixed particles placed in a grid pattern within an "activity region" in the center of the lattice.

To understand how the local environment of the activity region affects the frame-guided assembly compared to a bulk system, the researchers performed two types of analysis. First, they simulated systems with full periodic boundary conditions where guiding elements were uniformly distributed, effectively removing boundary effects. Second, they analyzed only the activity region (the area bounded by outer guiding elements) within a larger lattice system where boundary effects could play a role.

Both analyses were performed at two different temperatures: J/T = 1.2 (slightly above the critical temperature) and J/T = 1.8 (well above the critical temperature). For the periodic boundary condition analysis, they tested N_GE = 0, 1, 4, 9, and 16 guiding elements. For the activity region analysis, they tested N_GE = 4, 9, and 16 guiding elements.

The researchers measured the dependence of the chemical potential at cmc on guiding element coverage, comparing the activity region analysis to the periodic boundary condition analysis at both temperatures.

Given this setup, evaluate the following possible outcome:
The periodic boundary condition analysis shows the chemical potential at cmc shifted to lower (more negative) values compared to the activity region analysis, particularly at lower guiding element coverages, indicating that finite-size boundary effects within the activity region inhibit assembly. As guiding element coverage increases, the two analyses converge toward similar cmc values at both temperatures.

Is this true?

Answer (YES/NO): NO